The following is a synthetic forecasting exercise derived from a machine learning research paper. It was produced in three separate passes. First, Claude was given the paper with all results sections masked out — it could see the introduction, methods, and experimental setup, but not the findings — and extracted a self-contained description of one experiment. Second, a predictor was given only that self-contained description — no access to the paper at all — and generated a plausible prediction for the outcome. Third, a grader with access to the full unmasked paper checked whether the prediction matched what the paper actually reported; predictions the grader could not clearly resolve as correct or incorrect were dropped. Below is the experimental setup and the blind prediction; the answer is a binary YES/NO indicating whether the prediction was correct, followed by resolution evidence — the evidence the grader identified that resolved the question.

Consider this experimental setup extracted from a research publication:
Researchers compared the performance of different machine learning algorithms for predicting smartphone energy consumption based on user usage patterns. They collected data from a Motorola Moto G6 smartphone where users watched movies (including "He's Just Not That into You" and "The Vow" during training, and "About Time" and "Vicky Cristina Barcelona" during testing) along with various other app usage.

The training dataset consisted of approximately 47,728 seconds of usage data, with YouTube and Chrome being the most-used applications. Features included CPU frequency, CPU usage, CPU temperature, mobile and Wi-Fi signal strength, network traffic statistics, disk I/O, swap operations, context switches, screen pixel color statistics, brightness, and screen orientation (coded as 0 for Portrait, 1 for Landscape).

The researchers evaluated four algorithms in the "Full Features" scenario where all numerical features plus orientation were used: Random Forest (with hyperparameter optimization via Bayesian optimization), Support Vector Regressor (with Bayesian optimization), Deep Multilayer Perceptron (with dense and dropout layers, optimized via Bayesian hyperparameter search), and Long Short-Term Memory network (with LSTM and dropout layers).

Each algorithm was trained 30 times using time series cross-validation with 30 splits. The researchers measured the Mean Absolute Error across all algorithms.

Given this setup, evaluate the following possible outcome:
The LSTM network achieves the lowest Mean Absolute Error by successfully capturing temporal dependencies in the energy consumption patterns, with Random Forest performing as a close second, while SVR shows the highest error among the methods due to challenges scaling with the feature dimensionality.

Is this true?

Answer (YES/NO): NO